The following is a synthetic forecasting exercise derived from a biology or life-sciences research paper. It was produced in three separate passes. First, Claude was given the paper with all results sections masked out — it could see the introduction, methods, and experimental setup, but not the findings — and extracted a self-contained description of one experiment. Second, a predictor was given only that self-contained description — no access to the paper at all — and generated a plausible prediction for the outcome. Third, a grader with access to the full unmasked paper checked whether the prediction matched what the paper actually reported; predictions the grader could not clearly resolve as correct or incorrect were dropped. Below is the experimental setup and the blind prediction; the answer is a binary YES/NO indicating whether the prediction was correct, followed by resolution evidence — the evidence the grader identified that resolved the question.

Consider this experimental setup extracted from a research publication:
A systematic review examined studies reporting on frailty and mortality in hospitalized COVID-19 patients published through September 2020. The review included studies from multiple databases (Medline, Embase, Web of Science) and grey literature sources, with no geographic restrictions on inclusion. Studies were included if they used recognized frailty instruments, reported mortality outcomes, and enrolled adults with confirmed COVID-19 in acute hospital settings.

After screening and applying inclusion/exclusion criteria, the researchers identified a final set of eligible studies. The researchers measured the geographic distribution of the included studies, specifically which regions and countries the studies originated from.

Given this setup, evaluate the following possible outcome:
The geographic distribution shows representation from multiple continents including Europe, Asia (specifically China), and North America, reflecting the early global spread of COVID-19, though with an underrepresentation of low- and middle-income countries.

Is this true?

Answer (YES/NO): NO